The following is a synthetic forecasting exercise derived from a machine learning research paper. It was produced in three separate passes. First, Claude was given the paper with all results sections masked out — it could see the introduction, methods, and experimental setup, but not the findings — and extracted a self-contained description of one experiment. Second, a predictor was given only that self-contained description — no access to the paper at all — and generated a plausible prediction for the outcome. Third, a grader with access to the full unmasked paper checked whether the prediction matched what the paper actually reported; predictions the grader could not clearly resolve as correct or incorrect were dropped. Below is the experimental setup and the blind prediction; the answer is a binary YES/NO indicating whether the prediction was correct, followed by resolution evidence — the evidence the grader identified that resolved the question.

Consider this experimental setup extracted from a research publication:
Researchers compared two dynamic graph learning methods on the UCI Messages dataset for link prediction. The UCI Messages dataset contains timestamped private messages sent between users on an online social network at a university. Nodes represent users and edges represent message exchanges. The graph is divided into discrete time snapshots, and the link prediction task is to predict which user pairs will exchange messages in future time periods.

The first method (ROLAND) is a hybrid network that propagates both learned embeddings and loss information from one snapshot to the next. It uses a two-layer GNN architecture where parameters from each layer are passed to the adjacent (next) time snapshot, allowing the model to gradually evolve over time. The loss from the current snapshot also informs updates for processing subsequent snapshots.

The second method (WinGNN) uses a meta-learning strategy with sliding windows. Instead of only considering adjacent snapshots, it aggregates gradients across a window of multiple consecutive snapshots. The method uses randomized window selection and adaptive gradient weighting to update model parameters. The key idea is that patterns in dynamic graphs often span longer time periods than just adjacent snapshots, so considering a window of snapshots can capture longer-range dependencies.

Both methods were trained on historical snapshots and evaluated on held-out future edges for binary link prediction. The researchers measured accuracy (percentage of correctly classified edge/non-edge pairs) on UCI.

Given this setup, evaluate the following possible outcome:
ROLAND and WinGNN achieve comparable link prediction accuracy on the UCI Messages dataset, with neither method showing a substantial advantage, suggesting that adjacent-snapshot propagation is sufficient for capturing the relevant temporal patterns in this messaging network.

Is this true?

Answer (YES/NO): NO